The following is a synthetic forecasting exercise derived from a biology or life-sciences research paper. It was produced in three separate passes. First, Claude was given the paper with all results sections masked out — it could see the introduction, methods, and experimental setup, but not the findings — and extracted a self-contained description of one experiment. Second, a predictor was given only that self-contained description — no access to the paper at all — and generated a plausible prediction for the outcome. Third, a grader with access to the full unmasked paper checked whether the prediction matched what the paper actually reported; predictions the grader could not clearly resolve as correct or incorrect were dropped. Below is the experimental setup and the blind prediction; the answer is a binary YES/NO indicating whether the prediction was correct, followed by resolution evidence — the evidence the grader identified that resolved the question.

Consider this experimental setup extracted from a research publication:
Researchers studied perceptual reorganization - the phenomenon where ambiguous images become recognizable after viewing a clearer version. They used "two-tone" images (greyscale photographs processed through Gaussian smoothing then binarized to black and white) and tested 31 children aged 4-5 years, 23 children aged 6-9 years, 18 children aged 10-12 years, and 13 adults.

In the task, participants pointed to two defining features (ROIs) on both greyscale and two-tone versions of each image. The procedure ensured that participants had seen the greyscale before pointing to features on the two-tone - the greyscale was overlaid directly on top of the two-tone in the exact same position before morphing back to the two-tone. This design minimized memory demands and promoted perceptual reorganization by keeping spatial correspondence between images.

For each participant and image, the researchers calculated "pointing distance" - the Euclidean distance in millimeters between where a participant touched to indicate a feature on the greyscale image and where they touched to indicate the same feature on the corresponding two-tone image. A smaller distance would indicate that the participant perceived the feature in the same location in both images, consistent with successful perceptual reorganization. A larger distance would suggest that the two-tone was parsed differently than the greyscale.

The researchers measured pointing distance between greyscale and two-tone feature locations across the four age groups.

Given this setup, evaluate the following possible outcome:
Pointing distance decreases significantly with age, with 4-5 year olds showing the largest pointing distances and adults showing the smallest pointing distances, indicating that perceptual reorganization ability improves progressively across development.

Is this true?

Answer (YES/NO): YES